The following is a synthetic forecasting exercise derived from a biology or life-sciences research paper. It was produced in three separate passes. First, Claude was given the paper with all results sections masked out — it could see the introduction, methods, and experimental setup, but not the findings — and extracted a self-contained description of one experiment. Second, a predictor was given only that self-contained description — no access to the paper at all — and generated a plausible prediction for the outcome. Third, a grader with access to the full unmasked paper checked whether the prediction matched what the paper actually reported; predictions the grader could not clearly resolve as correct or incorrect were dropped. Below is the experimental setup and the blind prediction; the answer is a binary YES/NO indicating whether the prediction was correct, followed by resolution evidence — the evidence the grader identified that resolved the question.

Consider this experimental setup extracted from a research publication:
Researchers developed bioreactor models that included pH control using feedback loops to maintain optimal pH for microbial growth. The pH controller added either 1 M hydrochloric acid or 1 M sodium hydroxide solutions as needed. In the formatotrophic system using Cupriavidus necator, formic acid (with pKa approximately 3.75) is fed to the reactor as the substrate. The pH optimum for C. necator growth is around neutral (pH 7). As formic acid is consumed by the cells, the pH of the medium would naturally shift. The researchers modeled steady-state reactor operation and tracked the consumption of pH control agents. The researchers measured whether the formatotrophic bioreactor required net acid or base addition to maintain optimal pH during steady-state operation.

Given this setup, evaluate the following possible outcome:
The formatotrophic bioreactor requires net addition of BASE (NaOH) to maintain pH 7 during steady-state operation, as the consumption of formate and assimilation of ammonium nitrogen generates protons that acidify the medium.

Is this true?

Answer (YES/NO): YES